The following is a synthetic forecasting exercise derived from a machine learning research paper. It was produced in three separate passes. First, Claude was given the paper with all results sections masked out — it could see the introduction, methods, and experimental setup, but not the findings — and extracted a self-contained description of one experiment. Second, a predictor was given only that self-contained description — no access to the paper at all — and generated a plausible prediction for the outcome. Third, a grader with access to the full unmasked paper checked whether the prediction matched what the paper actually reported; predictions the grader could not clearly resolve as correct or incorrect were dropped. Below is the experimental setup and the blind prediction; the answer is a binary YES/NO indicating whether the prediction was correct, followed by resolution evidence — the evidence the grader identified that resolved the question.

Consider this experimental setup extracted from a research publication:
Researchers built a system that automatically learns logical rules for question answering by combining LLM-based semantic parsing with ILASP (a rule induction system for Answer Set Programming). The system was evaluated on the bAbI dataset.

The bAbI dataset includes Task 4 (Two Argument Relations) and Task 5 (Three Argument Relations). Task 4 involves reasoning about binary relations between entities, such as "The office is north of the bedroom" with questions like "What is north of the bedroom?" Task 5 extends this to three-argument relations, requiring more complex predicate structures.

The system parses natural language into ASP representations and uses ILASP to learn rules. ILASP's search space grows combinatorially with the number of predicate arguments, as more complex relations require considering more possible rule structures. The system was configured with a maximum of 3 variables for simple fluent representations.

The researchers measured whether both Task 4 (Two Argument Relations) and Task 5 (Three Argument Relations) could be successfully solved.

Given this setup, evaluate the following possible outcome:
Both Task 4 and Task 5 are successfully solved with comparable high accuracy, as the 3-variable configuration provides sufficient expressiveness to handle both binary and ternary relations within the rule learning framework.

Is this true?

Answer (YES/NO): NO